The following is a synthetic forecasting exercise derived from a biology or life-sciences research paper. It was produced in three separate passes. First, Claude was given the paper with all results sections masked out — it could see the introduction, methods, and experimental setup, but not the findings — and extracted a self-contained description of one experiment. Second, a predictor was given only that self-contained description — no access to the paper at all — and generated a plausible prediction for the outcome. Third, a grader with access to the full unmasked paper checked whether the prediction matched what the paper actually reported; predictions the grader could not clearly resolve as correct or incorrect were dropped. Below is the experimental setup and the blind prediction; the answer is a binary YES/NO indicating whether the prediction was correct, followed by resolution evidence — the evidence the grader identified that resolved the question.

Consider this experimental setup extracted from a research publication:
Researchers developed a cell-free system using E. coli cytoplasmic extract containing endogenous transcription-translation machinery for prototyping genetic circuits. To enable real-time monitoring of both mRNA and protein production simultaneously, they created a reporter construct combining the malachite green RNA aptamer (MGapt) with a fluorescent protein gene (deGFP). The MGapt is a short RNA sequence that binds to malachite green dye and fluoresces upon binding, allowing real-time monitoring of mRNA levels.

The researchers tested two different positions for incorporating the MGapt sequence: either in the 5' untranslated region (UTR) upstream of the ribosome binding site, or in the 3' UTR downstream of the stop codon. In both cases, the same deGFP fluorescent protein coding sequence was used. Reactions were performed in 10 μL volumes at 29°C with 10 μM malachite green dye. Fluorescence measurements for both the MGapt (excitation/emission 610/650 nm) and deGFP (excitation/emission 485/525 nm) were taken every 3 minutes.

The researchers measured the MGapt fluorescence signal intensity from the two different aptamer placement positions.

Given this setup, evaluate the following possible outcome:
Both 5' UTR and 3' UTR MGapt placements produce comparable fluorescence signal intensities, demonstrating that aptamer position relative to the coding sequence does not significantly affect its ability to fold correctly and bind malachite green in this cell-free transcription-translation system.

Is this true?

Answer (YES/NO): NO